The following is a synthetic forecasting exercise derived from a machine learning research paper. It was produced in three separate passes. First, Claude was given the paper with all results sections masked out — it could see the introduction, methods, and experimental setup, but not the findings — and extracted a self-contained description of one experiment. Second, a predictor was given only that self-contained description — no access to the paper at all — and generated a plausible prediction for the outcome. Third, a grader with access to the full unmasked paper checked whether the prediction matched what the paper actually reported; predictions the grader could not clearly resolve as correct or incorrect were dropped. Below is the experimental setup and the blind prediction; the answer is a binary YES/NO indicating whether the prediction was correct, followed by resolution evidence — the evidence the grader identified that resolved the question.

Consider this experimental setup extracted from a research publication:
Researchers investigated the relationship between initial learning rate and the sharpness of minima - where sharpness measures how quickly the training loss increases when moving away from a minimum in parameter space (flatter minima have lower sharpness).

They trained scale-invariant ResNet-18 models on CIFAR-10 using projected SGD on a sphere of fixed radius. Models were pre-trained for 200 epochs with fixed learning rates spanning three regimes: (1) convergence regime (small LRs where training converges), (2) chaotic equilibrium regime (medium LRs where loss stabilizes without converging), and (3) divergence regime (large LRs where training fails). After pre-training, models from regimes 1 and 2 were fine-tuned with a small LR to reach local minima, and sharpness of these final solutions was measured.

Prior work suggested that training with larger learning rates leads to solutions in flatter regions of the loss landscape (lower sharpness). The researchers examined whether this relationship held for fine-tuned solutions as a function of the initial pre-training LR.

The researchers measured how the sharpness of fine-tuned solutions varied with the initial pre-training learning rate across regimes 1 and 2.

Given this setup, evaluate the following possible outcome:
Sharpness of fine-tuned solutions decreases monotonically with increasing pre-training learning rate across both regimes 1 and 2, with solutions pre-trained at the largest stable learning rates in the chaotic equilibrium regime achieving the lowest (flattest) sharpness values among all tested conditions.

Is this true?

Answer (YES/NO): NO